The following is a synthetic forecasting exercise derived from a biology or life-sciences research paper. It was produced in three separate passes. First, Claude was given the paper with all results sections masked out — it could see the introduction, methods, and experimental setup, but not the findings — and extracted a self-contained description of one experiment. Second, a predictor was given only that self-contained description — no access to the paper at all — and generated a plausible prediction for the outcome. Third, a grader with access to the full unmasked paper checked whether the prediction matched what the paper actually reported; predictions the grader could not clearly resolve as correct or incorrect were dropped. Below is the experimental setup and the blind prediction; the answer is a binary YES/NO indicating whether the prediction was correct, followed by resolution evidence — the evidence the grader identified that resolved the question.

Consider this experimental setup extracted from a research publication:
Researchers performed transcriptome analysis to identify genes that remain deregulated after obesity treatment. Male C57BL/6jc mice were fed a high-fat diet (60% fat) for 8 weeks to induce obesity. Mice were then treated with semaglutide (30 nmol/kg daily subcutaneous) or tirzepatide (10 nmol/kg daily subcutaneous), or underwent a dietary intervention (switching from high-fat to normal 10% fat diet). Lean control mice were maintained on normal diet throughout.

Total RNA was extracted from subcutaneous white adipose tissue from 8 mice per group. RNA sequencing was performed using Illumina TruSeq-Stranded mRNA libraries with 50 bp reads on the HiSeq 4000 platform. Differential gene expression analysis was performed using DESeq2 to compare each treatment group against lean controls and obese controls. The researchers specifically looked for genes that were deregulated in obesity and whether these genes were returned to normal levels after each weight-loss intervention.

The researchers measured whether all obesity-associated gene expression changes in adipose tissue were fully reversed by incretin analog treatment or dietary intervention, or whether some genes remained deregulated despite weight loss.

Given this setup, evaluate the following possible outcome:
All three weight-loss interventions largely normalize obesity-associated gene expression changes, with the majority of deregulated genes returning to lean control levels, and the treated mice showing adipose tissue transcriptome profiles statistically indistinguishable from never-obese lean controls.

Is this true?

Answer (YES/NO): NO